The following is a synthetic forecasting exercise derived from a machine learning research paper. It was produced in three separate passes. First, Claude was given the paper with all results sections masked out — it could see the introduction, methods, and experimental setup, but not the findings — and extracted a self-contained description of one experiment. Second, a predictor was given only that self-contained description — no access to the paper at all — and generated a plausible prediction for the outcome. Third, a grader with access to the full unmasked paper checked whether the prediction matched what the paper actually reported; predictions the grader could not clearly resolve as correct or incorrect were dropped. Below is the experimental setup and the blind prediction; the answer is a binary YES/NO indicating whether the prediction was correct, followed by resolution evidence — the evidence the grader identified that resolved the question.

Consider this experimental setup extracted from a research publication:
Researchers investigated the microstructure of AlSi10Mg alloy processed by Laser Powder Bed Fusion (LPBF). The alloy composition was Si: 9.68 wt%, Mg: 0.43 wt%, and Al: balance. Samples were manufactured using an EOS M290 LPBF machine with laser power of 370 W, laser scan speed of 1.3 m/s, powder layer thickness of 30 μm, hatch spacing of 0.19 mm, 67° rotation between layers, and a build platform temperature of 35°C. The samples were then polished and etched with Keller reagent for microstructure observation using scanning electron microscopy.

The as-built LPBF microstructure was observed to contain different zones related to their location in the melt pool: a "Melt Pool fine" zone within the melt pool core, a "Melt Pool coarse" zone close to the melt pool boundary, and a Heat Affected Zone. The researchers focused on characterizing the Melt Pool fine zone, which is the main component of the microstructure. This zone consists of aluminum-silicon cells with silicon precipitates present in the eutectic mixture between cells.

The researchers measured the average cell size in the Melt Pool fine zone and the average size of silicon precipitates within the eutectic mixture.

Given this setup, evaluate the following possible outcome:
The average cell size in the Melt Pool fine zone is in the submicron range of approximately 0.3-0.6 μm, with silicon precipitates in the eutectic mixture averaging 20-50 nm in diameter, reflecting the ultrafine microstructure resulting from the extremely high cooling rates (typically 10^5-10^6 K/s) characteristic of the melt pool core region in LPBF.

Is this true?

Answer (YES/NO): YES